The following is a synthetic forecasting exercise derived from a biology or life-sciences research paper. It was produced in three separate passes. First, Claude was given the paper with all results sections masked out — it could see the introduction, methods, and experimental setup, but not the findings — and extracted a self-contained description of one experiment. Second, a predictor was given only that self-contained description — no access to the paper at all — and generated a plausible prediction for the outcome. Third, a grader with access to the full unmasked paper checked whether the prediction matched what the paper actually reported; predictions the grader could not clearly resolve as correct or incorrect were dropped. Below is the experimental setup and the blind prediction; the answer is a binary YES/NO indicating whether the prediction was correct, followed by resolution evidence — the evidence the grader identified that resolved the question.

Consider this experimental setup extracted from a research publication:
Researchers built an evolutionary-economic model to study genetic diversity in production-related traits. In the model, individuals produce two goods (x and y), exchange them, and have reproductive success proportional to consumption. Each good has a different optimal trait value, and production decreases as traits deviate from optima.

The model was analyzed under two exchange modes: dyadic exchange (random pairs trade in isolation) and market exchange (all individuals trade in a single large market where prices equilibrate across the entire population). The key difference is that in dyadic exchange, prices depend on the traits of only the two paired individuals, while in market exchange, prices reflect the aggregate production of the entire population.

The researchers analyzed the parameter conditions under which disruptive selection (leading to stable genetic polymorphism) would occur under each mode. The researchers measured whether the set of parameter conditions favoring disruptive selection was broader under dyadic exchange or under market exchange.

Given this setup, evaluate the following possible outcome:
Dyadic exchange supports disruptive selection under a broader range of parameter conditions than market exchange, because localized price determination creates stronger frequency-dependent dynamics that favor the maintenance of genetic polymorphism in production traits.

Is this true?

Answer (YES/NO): NO